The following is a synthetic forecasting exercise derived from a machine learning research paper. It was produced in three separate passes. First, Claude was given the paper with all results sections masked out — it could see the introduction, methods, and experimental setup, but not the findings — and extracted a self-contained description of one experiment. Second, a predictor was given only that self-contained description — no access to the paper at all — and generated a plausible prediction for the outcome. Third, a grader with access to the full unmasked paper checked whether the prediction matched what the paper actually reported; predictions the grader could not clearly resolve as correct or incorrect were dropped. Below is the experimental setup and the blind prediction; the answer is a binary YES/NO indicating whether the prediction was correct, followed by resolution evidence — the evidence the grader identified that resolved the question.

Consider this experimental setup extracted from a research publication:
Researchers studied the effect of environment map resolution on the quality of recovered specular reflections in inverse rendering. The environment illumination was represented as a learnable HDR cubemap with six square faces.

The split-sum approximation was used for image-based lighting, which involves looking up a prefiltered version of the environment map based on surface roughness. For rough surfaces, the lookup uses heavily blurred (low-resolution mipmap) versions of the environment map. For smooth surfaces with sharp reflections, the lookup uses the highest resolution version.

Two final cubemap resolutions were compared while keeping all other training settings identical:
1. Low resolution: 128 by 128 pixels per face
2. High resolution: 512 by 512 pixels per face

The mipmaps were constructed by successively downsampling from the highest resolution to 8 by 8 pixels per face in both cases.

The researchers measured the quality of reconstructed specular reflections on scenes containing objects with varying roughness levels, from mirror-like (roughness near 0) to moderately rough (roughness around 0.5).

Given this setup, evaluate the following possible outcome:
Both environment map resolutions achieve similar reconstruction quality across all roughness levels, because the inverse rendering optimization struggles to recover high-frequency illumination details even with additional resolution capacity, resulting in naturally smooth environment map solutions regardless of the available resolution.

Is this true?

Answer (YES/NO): NO